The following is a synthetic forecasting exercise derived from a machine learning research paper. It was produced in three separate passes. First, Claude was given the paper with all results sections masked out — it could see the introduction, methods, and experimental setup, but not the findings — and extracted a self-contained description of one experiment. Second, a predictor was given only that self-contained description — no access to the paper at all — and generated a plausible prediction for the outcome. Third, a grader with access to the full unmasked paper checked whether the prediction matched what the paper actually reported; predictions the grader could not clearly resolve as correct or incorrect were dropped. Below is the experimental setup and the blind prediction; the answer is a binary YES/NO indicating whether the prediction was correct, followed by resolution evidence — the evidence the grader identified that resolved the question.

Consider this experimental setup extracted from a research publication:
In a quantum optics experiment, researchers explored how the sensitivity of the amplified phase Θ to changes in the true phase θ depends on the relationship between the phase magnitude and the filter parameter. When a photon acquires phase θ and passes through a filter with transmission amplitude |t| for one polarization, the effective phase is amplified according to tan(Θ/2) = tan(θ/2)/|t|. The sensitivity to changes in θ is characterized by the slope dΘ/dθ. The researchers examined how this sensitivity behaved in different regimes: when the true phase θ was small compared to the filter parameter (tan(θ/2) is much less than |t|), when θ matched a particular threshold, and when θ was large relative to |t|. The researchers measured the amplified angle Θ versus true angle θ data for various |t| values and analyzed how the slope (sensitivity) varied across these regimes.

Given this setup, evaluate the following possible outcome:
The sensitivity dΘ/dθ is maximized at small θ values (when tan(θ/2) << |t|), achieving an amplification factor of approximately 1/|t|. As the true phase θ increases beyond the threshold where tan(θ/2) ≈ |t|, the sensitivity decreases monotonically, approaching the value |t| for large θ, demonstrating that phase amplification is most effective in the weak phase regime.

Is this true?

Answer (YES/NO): NO